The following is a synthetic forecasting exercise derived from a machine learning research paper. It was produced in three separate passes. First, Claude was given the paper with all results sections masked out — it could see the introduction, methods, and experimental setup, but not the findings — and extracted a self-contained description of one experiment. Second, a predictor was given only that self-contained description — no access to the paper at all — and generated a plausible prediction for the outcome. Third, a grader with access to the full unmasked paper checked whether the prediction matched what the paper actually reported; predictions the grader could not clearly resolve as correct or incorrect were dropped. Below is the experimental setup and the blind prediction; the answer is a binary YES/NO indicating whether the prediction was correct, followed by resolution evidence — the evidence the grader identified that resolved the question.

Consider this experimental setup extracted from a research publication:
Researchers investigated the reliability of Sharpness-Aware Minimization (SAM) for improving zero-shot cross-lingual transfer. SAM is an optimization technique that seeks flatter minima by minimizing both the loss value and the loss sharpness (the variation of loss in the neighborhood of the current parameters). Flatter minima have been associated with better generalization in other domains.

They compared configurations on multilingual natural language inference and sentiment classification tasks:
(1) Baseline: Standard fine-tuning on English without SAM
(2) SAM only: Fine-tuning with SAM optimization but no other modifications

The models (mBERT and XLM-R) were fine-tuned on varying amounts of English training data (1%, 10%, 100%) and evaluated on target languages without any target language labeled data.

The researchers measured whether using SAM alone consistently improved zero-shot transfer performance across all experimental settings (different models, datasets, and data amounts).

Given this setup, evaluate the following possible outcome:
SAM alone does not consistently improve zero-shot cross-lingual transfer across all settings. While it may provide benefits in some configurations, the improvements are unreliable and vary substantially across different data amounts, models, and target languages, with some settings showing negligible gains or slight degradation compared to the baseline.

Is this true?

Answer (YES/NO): YES